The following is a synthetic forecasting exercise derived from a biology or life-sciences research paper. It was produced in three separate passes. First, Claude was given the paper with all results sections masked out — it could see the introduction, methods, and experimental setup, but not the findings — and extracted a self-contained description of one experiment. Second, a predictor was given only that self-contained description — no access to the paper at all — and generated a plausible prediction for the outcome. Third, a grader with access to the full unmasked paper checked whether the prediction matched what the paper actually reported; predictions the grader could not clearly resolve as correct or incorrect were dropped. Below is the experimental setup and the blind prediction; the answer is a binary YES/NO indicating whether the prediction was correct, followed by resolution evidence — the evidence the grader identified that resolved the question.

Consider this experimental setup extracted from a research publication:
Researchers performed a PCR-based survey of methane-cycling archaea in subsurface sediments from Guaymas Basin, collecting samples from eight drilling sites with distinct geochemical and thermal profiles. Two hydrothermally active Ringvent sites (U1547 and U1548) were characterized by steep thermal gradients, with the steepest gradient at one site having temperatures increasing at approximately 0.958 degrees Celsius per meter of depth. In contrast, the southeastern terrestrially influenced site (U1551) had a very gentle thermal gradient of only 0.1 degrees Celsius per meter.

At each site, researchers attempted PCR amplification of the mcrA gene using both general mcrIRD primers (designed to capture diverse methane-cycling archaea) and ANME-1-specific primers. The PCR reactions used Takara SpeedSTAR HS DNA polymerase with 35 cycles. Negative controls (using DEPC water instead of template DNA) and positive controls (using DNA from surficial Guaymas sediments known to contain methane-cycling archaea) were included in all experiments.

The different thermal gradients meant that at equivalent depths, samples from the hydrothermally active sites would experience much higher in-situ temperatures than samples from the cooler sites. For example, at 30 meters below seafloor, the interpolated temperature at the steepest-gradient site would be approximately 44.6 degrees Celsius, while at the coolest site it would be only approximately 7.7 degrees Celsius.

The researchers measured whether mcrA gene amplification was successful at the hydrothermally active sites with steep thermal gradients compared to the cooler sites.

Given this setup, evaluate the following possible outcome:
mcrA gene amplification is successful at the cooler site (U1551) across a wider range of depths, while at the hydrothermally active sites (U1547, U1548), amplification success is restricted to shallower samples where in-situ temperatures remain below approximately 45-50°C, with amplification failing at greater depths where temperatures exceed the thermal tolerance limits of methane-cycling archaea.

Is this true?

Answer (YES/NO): NO